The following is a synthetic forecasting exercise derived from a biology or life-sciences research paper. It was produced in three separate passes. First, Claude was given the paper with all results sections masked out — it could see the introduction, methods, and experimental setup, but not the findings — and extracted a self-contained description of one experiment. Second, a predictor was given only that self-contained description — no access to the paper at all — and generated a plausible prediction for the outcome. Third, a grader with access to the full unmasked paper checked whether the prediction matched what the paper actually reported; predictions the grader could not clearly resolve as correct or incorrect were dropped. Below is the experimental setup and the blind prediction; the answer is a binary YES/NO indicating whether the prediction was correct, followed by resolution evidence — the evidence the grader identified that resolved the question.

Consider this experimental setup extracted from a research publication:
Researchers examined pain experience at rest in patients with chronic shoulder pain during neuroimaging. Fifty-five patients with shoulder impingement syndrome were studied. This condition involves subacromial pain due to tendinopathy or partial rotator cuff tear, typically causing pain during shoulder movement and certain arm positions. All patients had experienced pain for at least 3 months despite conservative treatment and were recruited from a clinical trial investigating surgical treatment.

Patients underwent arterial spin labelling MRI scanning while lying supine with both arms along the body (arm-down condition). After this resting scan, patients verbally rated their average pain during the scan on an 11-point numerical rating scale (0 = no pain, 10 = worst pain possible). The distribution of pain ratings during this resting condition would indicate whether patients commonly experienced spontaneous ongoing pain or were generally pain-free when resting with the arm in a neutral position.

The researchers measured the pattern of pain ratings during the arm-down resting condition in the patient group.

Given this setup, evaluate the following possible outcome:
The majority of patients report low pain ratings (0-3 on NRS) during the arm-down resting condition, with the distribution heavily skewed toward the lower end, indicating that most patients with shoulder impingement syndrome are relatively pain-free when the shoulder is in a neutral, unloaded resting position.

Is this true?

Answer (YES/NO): NO